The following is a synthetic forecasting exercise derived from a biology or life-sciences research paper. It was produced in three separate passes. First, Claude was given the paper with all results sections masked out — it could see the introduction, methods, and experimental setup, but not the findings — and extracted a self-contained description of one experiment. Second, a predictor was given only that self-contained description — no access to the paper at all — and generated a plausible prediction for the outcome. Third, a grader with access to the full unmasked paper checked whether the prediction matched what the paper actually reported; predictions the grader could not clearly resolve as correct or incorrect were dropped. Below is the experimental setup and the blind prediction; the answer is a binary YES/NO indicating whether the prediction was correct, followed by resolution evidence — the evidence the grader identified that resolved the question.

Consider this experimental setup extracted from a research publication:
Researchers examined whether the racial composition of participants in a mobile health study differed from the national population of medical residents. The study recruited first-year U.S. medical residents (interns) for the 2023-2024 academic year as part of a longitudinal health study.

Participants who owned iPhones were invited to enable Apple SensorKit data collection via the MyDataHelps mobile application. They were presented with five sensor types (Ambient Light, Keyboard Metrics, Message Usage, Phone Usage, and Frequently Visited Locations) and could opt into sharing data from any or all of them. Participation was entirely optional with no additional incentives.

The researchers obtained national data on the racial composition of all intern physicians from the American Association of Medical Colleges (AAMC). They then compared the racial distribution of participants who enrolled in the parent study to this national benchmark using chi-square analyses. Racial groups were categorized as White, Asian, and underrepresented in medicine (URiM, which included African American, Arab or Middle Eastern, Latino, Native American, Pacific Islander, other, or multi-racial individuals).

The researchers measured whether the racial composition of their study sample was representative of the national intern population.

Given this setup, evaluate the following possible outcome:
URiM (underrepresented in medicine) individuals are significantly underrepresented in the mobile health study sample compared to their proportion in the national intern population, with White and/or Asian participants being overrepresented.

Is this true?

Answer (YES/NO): NO